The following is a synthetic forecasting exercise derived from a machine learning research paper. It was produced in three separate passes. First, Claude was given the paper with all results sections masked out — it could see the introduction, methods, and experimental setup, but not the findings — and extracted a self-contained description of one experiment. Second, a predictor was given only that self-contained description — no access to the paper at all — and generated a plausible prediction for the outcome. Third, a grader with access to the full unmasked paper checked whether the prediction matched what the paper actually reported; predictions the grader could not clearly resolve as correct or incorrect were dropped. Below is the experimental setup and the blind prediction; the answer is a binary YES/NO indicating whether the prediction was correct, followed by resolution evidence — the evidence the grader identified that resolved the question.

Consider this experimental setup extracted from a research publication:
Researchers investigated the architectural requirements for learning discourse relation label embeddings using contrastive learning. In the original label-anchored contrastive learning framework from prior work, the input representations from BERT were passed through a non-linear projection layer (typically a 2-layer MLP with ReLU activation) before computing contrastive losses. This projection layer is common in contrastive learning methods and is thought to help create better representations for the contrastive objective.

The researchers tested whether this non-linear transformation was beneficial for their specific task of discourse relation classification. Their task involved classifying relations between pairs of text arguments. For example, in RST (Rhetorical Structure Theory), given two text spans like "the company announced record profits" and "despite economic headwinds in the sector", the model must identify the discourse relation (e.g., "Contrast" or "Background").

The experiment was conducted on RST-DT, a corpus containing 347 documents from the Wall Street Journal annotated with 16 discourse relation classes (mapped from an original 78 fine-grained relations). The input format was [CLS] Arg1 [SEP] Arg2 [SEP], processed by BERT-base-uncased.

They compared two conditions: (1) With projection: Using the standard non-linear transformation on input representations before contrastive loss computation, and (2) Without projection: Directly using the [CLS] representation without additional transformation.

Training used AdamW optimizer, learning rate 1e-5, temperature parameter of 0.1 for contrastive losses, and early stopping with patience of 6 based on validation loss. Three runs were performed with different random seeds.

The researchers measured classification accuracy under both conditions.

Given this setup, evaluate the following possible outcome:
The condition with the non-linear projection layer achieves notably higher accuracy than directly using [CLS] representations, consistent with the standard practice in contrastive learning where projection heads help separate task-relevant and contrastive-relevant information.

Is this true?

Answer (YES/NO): NO